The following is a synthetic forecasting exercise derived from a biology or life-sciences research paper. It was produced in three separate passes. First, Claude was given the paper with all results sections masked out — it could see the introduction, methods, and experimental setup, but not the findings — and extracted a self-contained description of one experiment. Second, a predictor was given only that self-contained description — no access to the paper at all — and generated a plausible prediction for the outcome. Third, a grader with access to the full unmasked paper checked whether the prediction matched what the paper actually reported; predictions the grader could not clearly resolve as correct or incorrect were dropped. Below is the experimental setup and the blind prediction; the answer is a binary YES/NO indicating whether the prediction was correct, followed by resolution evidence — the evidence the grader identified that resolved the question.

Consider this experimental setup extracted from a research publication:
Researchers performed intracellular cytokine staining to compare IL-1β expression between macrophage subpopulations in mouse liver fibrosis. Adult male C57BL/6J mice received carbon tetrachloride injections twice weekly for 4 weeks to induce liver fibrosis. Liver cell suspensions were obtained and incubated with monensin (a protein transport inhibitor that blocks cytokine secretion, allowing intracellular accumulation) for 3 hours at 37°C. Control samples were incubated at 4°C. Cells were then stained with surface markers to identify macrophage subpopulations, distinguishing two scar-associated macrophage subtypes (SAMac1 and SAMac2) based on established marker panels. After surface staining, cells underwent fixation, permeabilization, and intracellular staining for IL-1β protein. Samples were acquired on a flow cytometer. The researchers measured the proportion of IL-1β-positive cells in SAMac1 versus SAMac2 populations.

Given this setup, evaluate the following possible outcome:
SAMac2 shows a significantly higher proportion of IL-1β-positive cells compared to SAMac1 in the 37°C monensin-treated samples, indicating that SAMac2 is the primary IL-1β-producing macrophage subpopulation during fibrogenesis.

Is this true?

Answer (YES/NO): YES